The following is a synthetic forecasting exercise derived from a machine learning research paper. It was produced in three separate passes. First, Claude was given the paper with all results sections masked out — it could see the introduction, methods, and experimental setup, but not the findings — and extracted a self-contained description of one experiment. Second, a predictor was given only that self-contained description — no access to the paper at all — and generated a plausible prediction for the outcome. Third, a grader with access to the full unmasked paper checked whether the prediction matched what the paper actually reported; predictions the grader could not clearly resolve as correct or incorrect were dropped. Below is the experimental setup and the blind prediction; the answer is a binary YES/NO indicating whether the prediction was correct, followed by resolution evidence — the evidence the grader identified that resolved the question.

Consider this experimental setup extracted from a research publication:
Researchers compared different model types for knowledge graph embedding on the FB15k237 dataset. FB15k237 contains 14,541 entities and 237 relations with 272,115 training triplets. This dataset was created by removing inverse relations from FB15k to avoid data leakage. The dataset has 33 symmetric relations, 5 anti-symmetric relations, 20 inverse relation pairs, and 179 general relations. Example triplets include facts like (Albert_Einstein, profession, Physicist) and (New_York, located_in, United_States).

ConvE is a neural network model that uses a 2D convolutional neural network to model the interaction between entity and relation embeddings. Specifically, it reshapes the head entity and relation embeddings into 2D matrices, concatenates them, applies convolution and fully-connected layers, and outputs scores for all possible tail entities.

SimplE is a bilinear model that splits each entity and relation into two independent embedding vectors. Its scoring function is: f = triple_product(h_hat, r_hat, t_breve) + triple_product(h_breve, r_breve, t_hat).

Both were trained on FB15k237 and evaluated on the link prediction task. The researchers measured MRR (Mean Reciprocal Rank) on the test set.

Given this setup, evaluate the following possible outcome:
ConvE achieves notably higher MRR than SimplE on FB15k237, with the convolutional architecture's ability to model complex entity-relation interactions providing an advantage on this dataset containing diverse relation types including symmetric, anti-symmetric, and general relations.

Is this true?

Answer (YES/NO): NO